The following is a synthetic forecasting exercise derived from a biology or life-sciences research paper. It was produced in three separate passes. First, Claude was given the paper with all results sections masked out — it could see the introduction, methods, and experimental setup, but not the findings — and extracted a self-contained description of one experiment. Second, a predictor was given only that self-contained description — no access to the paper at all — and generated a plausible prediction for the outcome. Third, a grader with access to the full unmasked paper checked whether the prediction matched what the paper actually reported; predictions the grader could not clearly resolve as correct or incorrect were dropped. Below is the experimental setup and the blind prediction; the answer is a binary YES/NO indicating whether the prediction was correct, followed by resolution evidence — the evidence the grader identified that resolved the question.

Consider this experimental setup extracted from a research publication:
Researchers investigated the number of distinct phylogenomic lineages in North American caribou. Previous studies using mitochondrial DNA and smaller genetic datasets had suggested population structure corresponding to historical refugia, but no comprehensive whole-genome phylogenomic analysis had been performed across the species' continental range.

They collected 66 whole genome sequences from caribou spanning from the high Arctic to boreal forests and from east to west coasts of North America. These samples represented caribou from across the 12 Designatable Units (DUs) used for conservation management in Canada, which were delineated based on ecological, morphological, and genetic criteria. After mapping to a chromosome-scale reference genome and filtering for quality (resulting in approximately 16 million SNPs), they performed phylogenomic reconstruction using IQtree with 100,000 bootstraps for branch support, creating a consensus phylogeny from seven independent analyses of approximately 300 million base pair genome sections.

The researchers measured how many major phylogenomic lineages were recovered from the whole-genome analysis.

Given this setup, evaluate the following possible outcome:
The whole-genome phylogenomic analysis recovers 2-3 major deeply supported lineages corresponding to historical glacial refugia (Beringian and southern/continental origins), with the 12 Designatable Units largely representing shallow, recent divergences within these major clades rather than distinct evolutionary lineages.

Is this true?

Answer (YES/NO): NO